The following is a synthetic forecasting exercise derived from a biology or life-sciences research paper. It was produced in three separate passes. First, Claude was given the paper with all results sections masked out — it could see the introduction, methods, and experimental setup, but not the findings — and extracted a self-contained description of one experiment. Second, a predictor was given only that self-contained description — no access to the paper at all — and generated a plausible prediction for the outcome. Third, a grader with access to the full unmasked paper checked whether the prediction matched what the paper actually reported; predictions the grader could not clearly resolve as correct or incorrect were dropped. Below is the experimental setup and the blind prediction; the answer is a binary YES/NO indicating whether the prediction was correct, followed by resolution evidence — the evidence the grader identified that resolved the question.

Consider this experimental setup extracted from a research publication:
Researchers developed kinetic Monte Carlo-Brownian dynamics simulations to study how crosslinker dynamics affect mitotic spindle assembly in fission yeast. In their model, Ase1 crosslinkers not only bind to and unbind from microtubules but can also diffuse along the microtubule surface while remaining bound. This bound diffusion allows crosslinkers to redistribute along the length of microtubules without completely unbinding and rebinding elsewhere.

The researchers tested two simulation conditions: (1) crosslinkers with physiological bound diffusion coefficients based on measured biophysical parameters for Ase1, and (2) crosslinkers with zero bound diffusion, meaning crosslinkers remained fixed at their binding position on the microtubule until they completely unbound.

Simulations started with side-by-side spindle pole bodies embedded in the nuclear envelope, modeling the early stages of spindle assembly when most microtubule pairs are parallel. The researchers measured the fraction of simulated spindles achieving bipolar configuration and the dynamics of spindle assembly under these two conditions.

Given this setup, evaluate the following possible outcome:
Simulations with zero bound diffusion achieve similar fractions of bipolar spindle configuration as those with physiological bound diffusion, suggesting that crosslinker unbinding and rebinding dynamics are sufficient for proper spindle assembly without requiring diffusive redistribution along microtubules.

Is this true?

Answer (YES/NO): NO